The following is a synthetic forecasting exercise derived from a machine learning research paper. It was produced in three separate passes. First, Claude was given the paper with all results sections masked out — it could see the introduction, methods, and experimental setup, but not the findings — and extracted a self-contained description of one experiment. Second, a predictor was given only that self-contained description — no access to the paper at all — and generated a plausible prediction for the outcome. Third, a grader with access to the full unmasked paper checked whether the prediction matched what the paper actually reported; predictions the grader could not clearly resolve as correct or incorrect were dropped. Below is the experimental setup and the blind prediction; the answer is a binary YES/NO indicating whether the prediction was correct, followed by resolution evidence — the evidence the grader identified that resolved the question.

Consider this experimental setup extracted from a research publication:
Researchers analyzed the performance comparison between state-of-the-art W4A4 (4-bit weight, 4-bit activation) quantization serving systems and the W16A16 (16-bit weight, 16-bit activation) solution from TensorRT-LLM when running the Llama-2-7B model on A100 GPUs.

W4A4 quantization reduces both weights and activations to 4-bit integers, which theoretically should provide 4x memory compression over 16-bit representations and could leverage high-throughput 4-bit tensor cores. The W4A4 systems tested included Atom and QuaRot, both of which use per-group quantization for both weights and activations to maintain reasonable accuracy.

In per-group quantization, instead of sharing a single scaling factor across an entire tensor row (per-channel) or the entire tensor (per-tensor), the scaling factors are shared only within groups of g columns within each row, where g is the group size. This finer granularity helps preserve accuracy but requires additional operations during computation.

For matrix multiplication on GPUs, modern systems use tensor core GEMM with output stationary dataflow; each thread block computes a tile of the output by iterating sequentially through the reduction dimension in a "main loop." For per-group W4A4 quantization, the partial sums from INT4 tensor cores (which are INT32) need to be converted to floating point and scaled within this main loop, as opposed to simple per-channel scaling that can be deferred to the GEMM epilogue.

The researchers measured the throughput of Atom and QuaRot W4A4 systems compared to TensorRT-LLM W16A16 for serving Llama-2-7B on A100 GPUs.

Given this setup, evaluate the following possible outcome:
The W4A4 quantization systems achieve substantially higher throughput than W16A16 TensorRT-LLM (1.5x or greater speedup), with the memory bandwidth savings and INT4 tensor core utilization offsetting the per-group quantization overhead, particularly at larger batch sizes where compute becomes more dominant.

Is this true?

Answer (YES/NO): NO